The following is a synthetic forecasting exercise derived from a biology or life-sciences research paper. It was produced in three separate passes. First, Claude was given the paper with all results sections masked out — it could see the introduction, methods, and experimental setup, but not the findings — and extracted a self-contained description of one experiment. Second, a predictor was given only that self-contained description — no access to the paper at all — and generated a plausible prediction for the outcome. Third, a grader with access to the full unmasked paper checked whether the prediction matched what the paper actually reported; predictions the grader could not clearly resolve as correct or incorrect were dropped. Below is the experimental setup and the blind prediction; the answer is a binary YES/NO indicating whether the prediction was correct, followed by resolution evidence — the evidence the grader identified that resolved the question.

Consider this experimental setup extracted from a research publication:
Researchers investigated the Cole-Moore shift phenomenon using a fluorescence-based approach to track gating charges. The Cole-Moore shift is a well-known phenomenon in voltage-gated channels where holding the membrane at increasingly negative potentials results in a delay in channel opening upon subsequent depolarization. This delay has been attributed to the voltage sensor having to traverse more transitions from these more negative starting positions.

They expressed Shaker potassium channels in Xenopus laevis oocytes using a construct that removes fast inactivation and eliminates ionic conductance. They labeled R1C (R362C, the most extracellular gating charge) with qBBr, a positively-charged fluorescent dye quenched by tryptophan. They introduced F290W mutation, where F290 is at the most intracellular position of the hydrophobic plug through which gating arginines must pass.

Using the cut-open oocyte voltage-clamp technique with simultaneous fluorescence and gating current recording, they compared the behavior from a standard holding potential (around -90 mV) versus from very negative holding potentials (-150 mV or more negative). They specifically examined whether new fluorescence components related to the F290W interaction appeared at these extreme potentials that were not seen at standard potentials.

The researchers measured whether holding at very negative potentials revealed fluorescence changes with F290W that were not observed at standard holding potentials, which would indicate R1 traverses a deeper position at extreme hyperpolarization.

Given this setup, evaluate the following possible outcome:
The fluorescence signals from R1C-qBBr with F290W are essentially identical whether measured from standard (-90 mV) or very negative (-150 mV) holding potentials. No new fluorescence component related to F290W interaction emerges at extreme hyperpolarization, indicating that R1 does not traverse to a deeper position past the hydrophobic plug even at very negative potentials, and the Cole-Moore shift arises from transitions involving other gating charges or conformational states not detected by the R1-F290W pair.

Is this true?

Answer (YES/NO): NO